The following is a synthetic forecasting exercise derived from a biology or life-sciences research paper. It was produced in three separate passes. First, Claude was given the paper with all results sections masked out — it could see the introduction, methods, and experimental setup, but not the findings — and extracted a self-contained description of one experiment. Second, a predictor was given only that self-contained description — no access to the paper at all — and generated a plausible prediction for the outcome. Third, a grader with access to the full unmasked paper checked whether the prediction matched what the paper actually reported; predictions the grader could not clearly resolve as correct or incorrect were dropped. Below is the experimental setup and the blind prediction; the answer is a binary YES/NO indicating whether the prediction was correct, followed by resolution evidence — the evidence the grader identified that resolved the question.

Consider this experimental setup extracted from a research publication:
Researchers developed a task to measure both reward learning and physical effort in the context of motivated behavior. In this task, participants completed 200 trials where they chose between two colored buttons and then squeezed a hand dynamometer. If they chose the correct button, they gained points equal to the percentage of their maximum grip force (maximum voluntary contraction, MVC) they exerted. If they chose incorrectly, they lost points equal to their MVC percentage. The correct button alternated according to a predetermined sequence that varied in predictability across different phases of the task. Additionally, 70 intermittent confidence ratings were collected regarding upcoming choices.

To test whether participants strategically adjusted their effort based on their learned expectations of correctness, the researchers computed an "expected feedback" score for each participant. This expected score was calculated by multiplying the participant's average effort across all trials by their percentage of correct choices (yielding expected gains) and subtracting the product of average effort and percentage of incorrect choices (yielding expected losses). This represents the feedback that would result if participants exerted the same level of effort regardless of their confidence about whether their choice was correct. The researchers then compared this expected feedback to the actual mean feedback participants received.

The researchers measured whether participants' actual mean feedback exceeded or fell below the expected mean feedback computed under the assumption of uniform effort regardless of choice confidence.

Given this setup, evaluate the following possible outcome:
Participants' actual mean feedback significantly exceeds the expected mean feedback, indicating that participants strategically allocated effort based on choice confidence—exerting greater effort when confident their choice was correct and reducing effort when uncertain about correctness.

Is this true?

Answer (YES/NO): YES